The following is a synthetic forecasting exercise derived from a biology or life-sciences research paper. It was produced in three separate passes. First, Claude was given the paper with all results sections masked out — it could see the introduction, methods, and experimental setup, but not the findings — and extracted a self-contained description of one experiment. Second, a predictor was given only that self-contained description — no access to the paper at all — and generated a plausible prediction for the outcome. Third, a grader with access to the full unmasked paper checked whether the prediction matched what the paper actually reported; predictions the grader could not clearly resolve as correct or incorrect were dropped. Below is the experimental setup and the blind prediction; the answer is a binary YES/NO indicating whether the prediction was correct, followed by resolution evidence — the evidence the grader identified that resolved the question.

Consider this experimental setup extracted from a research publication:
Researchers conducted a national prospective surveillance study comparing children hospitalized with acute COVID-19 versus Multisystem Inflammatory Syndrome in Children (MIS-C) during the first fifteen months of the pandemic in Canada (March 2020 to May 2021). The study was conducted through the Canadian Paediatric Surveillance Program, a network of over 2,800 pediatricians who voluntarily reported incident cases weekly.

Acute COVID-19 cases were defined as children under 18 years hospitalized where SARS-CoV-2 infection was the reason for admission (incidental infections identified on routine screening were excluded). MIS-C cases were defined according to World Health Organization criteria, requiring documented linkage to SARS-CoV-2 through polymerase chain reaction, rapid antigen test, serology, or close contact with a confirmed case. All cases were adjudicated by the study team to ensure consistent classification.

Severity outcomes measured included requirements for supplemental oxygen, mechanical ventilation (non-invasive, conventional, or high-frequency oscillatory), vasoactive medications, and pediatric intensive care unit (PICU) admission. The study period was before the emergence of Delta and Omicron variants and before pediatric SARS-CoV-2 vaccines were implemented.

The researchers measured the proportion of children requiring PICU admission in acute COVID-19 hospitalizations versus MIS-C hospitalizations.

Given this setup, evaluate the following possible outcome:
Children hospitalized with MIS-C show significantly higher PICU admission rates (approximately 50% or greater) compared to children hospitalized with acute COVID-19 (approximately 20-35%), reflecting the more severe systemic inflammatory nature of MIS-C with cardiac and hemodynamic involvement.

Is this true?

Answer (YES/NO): NO